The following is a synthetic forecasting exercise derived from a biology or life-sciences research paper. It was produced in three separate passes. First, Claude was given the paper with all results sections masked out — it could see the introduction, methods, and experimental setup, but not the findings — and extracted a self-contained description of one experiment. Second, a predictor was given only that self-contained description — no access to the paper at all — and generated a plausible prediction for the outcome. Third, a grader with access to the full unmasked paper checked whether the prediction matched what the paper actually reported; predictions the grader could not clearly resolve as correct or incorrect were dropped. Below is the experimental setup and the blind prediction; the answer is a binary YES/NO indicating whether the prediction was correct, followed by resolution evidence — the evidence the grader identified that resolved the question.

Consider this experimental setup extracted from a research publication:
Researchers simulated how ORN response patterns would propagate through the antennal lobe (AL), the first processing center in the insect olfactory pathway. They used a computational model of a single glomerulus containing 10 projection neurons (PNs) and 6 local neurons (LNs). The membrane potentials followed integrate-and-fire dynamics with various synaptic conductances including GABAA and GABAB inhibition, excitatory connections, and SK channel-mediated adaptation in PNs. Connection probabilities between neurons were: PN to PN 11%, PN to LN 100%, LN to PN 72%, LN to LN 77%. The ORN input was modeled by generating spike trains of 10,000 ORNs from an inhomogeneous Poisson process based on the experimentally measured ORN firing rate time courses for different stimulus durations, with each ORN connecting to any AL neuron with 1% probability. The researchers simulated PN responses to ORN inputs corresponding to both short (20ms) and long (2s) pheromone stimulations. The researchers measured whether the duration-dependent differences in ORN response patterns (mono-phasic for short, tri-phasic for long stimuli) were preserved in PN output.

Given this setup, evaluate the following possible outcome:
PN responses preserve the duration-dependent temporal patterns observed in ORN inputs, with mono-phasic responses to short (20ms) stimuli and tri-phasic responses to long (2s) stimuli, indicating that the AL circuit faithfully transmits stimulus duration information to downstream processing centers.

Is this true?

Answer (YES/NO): NO